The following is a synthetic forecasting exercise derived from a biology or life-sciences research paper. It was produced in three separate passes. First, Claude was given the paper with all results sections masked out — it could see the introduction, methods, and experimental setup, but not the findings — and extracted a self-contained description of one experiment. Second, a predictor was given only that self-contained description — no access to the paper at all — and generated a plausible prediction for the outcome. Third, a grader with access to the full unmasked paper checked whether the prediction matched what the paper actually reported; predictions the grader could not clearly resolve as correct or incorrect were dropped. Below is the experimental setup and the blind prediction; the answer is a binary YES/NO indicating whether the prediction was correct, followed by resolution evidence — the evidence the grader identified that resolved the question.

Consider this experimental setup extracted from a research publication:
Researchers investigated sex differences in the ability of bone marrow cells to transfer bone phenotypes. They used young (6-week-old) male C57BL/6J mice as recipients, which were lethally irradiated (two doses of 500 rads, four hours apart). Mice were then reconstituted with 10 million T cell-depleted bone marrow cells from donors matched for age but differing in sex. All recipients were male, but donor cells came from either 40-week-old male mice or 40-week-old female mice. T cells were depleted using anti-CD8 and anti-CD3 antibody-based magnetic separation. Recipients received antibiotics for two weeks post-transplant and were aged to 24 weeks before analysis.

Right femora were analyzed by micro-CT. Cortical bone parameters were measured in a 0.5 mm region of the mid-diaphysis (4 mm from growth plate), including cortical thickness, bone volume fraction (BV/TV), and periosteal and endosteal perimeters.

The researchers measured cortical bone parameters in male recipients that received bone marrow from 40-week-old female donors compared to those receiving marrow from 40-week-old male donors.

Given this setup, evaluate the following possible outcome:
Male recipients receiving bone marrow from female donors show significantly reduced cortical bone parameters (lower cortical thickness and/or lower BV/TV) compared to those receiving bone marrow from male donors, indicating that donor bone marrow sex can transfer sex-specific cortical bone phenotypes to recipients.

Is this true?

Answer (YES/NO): NO